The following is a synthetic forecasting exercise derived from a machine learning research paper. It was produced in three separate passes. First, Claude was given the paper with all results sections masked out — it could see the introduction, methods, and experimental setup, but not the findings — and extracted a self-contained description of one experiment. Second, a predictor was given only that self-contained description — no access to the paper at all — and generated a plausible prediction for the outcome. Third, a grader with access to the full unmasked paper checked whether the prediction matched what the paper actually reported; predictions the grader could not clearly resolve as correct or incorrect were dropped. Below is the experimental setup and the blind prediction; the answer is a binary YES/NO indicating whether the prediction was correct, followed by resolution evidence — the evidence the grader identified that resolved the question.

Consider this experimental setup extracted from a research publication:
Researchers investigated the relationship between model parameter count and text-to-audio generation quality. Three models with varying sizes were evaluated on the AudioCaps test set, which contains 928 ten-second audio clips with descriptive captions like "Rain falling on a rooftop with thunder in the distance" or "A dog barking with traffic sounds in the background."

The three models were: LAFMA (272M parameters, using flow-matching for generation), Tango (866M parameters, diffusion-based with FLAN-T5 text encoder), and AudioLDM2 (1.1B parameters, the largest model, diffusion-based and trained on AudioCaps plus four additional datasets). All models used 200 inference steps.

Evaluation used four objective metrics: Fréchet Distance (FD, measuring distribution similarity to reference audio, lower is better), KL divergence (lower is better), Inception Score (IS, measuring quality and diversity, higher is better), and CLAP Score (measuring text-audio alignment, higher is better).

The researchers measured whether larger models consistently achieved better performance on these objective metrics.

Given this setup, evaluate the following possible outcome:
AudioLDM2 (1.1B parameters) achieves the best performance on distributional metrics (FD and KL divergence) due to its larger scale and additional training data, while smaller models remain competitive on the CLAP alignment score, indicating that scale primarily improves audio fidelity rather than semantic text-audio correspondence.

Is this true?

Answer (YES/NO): NO